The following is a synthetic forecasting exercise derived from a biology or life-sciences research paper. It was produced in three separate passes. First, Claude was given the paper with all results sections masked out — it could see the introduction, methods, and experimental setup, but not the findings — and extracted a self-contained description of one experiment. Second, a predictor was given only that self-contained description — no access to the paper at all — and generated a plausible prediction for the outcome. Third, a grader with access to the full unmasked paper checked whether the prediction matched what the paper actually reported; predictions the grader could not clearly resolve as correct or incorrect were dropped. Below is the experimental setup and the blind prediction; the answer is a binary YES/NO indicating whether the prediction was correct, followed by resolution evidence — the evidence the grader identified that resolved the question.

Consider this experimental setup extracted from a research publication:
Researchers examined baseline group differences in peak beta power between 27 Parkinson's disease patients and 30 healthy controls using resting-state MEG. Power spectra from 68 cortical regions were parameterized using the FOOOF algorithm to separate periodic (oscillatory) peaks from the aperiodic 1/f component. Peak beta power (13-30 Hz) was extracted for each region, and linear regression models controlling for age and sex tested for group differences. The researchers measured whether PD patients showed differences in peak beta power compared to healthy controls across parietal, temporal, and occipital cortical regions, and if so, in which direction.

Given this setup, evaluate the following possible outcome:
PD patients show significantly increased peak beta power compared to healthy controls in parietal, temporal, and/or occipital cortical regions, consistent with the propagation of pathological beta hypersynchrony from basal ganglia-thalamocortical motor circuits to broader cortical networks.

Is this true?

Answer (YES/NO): YES